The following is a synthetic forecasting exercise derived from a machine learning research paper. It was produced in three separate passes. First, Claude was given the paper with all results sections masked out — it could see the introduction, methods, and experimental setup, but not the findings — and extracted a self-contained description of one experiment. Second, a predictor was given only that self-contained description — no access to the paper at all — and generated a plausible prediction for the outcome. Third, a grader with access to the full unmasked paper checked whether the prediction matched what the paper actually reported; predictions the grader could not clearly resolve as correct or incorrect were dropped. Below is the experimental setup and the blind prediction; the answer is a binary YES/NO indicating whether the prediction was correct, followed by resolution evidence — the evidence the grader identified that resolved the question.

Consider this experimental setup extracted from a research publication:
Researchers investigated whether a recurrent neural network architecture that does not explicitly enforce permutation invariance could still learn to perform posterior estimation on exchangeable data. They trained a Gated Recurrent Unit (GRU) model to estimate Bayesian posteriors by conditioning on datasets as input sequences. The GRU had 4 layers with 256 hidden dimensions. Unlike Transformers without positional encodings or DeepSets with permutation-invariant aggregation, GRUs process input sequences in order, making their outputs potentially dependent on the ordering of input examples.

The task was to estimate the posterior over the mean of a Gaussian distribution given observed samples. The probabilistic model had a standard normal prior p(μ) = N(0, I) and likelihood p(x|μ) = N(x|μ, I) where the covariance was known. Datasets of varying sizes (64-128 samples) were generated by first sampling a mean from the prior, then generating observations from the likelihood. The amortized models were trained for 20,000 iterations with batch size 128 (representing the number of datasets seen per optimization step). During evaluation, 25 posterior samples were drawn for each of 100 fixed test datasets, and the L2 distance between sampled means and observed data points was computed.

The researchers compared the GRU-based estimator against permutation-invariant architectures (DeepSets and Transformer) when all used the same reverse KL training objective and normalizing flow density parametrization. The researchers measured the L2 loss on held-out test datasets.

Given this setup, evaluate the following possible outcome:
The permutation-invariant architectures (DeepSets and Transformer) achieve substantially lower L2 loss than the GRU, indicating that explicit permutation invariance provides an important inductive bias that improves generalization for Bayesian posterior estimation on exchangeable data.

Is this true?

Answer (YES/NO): NO